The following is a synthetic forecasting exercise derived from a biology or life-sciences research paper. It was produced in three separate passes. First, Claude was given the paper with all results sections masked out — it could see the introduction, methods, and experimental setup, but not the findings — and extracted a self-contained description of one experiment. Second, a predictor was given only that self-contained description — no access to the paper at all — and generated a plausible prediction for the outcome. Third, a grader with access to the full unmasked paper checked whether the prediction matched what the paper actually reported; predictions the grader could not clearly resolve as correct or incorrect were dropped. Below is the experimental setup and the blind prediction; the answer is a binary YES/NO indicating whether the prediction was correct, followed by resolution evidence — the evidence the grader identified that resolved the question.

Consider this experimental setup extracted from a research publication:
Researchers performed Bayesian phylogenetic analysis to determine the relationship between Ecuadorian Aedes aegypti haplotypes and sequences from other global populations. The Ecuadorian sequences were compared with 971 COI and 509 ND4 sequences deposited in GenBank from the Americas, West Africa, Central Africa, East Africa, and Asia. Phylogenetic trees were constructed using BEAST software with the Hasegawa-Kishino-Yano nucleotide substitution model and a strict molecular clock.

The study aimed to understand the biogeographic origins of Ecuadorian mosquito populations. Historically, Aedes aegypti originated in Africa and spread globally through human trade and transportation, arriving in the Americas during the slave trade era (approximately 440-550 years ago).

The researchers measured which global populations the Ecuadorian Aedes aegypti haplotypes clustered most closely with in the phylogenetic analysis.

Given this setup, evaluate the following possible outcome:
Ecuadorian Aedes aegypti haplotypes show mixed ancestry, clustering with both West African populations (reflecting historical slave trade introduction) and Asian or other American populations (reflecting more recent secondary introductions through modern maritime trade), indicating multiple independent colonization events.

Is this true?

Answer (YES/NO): NO